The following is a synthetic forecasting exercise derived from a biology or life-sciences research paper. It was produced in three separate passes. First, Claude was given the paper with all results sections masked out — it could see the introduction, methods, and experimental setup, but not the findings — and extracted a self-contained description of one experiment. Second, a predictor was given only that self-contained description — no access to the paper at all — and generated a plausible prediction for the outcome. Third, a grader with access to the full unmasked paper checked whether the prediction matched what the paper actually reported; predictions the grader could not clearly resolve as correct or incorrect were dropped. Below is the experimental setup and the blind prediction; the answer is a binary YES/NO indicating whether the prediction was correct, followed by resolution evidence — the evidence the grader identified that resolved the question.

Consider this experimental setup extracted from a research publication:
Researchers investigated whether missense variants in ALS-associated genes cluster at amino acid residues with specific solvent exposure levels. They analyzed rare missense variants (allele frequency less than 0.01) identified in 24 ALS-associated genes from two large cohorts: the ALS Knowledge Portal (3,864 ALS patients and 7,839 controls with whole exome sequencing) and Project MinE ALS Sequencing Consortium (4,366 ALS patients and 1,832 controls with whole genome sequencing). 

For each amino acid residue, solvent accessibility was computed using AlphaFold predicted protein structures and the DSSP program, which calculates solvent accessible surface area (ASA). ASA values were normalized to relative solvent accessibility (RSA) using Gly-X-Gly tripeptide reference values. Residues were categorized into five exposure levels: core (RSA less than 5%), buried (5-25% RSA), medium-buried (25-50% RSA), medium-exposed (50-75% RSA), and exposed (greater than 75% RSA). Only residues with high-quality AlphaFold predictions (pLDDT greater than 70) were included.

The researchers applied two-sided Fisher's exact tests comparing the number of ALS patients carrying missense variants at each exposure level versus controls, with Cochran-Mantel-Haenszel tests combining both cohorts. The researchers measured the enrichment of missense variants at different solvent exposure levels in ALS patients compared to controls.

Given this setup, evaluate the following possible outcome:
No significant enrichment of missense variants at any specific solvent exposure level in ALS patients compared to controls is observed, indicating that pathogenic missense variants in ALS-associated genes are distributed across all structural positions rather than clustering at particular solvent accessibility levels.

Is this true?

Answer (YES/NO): NO